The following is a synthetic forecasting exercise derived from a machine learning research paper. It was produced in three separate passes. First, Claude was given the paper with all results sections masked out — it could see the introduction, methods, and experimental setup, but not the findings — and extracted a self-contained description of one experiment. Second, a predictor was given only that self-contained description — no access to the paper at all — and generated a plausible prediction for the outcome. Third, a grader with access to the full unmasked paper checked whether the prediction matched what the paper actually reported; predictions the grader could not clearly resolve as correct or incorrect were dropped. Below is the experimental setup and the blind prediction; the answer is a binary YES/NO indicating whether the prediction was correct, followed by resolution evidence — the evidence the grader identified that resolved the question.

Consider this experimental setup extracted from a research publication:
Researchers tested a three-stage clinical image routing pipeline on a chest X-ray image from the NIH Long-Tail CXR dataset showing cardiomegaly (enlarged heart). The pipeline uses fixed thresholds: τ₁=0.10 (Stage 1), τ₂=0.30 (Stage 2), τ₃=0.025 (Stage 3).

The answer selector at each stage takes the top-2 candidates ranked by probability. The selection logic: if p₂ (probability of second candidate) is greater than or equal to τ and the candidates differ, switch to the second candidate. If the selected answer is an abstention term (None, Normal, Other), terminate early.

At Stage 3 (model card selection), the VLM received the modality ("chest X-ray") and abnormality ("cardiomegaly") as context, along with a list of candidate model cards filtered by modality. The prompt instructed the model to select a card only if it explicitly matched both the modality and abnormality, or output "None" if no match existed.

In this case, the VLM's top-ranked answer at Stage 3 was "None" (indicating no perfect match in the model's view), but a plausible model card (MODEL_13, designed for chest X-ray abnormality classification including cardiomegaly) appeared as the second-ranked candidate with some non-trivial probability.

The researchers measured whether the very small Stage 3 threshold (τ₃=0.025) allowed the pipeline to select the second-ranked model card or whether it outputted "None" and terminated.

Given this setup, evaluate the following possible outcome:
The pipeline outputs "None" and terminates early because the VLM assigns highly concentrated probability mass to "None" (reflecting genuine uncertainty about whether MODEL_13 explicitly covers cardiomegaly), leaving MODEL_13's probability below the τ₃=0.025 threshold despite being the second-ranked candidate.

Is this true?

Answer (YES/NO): NO